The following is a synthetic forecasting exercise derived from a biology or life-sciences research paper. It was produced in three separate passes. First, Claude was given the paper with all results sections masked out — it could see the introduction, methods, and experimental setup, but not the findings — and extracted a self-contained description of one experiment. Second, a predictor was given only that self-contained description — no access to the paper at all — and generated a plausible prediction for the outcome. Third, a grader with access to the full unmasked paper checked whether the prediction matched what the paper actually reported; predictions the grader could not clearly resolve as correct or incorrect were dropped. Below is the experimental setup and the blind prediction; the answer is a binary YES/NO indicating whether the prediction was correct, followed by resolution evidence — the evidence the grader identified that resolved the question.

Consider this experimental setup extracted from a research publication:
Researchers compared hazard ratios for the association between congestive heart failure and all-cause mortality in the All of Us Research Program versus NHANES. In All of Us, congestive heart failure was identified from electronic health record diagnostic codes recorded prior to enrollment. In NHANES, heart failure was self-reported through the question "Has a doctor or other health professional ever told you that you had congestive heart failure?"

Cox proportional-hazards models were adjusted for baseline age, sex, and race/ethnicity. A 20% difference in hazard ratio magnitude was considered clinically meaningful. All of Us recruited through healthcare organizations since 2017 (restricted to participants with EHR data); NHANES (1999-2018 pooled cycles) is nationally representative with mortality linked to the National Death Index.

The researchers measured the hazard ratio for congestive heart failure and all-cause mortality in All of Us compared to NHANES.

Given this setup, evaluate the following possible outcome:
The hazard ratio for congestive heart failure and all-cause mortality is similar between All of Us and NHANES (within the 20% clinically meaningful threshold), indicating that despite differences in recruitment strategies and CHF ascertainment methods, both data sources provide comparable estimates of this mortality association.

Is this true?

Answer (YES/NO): NO